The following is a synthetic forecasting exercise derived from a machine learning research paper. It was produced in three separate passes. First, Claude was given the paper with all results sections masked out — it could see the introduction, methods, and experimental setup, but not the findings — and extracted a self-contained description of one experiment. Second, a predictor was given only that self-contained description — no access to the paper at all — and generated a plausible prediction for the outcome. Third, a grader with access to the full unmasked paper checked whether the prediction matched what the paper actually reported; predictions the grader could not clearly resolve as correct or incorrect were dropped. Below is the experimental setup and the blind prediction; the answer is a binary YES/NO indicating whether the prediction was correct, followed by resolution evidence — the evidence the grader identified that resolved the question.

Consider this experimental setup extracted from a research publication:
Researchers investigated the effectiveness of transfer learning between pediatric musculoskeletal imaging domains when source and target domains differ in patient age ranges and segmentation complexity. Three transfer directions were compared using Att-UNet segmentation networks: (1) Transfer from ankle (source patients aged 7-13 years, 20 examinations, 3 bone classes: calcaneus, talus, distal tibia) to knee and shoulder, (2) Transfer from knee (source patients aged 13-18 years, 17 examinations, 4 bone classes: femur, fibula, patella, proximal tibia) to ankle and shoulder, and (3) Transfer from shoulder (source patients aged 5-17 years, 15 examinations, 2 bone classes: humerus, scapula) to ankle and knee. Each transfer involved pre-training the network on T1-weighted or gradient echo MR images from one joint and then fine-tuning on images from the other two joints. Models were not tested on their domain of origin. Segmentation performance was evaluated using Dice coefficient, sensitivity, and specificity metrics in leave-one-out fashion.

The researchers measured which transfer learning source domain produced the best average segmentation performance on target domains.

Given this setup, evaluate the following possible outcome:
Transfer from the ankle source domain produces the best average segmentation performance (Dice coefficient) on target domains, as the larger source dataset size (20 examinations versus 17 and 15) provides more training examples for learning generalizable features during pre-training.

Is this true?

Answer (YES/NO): NO